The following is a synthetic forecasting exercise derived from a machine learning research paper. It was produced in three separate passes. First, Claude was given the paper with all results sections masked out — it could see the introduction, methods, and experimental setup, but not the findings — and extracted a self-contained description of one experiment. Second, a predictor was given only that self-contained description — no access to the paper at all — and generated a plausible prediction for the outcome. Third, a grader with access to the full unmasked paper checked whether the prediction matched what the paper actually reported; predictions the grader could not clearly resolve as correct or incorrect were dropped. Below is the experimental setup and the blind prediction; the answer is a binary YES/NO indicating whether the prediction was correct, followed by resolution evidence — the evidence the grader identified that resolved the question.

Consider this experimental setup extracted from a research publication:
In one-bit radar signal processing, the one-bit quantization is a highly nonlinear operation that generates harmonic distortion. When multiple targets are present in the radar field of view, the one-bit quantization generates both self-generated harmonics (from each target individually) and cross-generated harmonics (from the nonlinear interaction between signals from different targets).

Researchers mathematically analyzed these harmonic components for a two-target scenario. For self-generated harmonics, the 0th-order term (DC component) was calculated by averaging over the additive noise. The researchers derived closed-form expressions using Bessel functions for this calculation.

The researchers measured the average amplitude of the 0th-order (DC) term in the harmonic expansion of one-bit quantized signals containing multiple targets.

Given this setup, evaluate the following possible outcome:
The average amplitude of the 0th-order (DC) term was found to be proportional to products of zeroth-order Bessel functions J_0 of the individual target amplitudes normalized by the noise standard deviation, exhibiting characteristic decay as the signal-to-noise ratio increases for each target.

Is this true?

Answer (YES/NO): NO